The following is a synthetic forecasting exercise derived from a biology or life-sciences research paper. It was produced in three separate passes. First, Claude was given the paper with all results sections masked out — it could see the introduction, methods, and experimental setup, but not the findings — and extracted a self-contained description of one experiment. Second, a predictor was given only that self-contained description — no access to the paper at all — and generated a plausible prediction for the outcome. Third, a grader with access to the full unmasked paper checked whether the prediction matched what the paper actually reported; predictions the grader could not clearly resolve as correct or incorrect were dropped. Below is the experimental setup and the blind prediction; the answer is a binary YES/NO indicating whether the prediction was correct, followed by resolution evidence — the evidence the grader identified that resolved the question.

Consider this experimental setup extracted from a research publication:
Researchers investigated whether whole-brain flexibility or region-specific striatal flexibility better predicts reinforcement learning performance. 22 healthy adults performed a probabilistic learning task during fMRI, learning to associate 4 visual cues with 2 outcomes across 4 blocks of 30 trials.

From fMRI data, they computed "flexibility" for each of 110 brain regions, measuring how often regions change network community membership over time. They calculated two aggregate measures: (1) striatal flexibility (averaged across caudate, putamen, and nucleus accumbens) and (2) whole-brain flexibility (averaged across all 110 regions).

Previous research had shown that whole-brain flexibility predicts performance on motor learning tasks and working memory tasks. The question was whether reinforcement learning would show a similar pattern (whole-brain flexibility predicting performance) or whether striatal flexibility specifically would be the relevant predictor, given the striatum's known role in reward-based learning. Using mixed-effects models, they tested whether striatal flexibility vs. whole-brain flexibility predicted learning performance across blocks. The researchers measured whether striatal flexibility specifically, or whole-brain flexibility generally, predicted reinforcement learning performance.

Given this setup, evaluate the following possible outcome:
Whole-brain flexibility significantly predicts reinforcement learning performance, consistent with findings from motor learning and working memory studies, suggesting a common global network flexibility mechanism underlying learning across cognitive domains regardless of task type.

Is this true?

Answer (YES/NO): YES